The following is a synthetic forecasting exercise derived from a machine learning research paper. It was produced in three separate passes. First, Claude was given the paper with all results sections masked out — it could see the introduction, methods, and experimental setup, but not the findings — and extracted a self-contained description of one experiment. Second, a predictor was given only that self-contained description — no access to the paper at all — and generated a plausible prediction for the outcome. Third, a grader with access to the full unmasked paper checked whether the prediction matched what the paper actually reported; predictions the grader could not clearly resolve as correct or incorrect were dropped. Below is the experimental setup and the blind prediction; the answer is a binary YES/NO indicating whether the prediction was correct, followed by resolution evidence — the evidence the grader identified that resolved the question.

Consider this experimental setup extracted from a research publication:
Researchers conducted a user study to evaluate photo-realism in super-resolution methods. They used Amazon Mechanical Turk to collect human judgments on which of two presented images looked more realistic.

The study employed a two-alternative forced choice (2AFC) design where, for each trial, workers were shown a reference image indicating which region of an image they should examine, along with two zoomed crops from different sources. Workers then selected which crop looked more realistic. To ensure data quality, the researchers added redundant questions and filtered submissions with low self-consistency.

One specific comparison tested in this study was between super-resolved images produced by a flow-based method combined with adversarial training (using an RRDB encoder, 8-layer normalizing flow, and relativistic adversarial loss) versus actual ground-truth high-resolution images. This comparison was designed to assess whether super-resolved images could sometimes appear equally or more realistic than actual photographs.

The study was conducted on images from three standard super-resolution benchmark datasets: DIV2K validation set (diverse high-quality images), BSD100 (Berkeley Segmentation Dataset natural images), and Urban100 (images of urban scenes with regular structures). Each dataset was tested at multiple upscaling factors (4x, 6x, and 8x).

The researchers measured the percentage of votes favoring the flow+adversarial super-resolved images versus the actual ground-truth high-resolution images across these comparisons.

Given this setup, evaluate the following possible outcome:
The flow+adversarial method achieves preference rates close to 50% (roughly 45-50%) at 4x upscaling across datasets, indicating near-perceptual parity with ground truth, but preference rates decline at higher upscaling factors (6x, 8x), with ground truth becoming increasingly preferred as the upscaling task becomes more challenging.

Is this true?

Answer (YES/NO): NO